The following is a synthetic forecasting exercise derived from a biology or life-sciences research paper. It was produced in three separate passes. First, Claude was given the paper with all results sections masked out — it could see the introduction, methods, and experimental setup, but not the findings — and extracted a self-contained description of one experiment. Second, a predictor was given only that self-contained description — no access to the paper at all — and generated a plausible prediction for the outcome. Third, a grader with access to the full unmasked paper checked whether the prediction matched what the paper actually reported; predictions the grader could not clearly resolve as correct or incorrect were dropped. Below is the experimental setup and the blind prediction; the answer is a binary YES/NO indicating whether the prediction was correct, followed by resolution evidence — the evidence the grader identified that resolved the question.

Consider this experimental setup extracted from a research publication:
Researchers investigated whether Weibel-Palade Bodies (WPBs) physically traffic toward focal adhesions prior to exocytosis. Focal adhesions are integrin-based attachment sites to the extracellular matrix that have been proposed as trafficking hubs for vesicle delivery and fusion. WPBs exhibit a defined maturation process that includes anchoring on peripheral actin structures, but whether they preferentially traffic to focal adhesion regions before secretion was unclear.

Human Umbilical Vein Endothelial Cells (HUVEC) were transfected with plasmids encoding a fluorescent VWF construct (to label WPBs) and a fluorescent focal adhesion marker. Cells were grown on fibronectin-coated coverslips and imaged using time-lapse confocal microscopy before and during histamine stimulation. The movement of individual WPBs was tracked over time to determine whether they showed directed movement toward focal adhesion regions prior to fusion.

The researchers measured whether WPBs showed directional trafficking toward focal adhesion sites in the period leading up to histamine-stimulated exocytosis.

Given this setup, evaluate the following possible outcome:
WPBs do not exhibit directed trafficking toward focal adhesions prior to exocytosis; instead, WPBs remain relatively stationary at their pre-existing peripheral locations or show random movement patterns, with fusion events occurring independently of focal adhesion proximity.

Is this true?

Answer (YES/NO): NO